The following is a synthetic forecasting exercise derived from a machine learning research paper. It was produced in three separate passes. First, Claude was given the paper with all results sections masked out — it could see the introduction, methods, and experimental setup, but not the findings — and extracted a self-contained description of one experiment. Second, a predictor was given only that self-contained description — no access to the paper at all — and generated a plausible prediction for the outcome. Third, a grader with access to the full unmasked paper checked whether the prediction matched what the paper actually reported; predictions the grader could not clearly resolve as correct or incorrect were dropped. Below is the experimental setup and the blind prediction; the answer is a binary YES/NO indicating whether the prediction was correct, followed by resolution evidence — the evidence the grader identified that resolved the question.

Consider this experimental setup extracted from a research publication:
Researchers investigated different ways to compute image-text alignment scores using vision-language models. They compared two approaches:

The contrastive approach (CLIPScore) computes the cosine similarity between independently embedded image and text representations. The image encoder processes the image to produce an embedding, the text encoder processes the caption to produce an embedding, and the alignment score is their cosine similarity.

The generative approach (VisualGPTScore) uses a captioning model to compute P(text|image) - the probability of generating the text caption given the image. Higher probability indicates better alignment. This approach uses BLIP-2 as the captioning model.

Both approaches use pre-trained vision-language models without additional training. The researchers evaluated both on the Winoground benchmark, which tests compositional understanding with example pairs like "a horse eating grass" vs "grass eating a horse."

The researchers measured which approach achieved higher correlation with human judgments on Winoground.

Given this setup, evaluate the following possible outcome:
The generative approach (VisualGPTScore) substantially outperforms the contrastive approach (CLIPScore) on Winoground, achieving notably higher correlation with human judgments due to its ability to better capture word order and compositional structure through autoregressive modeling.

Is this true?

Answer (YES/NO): YES